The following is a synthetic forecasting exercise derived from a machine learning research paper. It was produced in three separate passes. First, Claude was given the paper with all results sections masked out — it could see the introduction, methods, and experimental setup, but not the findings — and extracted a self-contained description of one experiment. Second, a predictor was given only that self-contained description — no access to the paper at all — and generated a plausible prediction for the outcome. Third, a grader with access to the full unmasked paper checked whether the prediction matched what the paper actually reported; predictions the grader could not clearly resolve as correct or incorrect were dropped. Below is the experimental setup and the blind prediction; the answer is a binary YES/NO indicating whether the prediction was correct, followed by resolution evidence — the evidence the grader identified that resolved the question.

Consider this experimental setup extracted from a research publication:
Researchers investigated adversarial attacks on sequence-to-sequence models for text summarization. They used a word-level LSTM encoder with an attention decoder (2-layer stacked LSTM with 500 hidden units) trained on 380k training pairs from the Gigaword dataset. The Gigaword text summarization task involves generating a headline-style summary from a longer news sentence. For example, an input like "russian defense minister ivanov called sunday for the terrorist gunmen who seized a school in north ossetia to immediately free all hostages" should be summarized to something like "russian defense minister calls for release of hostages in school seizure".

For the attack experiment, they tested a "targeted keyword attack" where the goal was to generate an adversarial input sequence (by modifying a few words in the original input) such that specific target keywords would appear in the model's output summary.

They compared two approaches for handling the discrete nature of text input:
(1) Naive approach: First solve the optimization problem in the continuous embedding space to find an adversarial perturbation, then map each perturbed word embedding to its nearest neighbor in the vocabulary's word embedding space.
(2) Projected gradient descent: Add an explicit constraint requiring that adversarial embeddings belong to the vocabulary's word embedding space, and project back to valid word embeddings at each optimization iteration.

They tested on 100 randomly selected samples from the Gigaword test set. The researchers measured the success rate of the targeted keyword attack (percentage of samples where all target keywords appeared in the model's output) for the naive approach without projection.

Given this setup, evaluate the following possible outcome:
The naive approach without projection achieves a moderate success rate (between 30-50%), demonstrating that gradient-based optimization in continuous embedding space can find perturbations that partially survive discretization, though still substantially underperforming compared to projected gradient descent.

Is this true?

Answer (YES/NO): NO